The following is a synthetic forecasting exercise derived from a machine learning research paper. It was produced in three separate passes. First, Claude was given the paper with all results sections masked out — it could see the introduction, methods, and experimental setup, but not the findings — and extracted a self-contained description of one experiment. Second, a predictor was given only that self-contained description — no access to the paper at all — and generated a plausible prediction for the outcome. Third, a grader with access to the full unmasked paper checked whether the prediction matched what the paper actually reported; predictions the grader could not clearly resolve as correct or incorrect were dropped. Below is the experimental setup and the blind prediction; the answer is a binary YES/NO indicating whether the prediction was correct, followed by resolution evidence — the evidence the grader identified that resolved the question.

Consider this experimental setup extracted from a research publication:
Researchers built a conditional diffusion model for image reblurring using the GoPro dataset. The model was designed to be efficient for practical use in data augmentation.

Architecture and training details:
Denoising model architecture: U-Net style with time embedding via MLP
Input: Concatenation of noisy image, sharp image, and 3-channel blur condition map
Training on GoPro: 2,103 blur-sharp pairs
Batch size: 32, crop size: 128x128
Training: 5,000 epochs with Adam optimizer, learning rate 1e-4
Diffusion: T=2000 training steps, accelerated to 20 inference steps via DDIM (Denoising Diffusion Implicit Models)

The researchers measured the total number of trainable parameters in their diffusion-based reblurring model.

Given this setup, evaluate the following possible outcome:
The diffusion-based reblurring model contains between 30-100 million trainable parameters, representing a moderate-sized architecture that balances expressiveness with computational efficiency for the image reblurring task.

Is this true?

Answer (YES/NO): NO